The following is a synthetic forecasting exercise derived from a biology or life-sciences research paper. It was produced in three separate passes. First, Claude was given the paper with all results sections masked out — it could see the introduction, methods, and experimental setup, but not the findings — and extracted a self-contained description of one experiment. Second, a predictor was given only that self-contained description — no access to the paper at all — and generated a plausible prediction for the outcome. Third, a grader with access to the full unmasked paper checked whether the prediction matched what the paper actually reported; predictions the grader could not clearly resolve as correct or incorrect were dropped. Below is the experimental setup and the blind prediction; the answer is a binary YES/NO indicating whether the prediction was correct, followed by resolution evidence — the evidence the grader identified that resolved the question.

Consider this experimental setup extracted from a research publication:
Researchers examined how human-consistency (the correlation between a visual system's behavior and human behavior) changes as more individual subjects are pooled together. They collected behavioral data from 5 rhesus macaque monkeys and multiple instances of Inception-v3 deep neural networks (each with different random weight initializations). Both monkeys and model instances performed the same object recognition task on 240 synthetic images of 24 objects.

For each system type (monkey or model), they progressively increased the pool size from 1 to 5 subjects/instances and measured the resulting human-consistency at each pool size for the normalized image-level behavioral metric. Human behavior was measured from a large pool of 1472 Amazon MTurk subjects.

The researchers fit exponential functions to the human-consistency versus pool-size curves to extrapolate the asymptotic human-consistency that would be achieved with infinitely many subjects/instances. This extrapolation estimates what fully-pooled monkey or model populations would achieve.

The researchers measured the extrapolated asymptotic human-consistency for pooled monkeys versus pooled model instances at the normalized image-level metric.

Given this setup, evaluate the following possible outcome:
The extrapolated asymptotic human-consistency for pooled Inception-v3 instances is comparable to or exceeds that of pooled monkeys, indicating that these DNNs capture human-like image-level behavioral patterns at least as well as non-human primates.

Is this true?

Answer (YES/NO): NO